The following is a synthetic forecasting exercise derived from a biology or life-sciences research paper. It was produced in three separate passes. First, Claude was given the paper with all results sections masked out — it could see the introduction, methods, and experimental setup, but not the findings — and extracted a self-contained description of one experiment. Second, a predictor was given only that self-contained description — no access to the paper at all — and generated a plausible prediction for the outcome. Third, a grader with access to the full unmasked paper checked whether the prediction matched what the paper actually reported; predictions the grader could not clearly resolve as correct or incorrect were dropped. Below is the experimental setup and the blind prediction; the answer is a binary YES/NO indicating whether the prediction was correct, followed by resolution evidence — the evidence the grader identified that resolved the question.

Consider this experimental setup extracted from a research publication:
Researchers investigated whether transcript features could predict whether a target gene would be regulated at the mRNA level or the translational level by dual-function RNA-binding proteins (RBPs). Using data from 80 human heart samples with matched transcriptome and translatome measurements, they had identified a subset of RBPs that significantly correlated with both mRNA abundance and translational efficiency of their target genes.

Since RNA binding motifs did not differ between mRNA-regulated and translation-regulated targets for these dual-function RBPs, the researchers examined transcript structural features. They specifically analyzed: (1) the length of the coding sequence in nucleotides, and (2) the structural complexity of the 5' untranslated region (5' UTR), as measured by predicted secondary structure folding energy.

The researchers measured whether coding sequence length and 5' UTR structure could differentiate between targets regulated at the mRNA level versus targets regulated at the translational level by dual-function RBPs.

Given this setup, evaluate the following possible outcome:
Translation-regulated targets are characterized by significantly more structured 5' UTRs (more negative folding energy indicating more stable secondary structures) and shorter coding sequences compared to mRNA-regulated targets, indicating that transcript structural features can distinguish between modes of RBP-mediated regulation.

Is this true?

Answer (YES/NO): NO